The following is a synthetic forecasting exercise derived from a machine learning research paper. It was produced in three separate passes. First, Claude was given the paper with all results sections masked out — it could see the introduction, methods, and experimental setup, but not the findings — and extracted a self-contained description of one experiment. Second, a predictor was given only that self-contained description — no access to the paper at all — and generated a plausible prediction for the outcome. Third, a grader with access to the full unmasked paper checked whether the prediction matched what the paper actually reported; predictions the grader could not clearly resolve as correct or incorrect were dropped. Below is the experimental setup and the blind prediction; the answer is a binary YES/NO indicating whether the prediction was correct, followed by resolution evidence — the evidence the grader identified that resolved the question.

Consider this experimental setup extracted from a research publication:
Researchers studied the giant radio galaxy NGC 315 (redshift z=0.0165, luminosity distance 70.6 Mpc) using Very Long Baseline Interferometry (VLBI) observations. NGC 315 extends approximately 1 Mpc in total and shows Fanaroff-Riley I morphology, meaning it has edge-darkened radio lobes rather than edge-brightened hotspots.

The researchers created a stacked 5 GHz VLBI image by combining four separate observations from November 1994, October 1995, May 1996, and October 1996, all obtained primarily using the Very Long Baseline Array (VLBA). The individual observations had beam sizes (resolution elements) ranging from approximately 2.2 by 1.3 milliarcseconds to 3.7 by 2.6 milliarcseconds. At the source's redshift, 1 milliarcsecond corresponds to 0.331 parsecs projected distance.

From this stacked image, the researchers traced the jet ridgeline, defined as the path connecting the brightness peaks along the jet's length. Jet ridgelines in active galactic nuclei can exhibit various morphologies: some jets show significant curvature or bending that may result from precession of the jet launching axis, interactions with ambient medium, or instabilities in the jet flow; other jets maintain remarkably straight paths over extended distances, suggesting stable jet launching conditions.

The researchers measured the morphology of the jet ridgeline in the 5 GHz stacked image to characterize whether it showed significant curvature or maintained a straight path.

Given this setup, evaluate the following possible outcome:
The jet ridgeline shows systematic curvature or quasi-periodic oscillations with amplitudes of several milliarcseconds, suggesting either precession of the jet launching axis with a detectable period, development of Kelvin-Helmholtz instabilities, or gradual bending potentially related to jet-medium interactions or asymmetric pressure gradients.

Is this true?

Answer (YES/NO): NO